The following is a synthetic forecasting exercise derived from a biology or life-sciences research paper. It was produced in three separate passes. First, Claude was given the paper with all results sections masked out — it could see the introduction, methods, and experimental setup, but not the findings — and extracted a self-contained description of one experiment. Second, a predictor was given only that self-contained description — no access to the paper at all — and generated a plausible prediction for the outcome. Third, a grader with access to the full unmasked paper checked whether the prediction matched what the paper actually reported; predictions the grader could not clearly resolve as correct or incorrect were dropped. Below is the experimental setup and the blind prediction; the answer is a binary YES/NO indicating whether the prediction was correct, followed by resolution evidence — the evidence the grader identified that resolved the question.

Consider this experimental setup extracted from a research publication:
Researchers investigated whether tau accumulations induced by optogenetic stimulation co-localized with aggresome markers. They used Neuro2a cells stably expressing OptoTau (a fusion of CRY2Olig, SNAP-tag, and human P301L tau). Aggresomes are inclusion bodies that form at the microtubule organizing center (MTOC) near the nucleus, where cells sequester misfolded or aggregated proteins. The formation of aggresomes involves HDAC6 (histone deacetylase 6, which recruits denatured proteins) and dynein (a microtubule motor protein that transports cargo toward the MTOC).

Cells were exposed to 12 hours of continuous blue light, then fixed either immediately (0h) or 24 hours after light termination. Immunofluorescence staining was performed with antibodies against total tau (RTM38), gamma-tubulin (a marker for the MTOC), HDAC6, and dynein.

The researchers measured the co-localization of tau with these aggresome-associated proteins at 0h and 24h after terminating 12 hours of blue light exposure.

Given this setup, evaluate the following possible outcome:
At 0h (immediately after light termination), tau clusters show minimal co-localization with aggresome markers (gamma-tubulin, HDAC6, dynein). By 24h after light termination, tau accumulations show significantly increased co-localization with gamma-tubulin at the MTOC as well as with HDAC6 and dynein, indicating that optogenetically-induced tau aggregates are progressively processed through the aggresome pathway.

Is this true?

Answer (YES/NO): NO